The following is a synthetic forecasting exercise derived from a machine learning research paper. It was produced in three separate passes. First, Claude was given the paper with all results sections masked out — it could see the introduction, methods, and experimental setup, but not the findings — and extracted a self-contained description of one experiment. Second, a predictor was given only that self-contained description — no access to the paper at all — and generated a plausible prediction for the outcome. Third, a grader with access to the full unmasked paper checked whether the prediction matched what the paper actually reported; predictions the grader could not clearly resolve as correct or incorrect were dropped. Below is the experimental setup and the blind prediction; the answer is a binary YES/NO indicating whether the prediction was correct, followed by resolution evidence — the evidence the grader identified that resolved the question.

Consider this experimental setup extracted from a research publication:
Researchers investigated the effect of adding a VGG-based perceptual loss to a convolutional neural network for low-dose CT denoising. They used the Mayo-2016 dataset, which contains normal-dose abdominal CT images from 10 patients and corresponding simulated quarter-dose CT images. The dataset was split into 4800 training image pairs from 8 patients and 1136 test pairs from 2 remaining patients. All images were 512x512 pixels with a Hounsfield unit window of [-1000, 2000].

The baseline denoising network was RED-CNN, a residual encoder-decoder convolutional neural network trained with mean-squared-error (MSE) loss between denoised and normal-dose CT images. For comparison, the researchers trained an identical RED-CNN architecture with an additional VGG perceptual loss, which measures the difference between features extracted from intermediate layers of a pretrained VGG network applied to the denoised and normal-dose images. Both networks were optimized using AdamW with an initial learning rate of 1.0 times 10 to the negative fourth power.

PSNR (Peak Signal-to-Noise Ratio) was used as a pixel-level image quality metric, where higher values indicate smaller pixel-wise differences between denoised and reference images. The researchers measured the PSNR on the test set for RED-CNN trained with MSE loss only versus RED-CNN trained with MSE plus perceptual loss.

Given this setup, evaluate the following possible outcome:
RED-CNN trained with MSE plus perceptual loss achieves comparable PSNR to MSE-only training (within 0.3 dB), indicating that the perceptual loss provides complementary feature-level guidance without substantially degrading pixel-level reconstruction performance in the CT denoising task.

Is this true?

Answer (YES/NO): NO